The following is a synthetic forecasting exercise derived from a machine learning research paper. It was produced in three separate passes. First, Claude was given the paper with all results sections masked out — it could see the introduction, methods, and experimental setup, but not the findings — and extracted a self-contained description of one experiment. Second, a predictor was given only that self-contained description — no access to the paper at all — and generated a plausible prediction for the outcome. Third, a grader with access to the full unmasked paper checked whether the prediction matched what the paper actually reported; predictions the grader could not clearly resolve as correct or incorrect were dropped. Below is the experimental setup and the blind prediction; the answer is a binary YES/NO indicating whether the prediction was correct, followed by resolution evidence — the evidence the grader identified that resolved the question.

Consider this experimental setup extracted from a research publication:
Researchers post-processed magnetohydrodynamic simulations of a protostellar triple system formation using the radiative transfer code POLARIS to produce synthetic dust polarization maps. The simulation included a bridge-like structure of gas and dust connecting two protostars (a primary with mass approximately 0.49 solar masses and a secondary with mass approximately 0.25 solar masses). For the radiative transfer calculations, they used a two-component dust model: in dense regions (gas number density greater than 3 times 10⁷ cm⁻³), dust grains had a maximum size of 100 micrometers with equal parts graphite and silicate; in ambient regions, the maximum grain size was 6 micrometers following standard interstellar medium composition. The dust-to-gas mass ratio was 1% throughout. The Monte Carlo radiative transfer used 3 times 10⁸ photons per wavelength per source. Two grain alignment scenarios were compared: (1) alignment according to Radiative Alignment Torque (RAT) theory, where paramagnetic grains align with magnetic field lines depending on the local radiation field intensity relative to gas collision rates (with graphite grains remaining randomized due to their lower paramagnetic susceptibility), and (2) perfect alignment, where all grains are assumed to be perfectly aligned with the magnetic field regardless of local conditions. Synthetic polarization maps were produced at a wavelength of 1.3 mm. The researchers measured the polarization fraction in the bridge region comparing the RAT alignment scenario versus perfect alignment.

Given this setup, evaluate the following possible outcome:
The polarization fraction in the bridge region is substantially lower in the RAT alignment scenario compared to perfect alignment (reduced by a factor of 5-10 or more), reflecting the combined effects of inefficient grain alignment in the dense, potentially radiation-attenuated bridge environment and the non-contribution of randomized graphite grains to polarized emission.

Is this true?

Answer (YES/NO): NO